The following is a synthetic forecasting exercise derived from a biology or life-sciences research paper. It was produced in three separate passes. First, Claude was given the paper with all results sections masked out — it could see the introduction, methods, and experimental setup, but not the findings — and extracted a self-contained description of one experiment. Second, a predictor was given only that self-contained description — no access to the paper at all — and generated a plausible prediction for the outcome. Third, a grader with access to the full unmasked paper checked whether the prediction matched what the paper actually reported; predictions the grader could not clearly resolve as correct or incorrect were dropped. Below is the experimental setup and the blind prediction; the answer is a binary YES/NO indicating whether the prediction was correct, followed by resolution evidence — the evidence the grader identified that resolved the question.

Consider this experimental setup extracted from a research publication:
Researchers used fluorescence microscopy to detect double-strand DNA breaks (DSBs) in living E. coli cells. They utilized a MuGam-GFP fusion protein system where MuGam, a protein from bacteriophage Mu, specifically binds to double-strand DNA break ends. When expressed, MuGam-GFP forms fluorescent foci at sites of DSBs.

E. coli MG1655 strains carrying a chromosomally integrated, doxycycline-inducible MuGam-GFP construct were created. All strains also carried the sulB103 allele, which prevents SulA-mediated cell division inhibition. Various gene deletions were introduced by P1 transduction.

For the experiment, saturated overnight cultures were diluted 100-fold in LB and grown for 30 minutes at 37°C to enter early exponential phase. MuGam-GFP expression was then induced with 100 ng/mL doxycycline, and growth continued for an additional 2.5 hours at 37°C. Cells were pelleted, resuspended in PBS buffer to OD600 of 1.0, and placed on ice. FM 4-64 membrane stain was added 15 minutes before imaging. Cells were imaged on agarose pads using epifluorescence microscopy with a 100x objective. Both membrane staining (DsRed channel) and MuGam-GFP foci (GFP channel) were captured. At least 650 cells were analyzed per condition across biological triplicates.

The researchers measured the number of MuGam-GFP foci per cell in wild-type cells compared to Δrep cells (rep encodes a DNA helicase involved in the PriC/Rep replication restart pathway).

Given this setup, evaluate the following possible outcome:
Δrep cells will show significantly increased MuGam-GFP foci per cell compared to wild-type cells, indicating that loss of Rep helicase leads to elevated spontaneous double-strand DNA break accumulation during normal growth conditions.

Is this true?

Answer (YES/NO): YES